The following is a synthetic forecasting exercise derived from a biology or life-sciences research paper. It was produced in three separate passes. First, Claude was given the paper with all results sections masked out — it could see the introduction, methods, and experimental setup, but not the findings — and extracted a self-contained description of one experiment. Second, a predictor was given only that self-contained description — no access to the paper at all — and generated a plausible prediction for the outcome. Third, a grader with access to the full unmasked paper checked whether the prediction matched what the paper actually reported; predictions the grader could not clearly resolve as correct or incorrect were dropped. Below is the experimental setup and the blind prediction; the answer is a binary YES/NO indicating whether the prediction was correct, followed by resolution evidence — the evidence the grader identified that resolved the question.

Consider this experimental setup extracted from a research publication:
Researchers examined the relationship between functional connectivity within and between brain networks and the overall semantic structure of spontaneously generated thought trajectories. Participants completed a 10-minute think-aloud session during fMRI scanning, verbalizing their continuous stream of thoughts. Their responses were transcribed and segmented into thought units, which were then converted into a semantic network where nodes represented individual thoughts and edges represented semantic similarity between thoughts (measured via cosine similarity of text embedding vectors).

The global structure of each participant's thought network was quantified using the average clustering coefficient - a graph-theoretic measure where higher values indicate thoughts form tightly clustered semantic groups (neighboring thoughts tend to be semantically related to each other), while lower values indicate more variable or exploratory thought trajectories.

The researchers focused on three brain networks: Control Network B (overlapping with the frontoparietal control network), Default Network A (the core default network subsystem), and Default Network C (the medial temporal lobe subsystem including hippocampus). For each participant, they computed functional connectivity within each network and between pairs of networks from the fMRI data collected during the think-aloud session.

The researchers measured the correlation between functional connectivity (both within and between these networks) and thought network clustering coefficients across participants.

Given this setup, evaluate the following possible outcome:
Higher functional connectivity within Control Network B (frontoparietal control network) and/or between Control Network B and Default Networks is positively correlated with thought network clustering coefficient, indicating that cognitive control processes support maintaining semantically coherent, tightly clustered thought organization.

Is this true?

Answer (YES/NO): YES